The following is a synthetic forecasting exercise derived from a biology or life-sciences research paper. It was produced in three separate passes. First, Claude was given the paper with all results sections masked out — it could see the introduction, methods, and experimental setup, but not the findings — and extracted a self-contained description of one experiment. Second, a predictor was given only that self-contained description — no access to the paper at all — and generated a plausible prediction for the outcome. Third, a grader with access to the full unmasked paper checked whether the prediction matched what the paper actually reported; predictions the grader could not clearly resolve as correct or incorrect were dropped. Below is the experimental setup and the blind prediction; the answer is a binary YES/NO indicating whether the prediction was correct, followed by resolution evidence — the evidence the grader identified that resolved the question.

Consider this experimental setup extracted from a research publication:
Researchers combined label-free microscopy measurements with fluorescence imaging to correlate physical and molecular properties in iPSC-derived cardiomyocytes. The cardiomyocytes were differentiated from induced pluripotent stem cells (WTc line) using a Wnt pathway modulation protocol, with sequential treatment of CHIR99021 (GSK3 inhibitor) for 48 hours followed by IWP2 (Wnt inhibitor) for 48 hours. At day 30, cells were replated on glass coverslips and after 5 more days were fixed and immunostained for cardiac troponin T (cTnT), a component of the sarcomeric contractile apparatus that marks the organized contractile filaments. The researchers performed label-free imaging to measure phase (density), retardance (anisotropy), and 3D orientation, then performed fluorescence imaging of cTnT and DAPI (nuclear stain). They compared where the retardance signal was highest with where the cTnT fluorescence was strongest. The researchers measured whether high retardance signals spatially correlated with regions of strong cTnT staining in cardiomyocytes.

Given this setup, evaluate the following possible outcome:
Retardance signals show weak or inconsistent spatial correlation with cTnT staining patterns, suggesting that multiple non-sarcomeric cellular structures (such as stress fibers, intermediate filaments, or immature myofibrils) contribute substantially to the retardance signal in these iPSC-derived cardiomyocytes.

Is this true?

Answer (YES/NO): NO